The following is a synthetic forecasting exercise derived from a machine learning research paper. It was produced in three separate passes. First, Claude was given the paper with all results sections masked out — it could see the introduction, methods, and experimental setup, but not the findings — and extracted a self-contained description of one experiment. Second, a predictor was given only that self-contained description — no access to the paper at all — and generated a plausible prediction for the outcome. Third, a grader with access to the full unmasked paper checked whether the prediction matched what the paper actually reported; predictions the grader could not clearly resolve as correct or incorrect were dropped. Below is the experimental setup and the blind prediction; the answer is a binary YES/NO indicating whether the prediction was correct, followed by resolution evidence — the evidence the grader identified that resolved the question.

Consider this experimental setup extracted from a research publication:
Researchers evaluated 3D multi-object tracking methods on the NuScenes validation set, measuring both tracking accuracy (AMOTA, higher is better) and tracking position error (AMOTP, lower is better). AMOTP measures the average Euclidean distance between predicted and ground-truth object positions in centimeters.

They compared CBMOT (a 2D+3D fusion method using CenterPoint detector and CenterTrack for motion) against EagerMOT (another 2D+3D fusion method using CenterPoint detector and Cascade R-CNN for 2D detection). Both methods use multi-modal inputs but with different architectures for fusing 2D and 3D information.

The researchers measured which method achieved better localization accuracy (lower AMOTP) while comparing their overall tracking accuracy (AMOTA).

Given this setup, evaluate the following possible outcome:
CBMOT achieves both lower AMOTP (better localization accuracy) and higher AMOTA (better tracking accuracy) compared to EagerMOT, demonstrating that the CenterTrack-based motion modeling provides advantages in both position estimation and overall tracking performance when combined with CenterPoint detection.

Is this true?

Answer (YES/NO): YES